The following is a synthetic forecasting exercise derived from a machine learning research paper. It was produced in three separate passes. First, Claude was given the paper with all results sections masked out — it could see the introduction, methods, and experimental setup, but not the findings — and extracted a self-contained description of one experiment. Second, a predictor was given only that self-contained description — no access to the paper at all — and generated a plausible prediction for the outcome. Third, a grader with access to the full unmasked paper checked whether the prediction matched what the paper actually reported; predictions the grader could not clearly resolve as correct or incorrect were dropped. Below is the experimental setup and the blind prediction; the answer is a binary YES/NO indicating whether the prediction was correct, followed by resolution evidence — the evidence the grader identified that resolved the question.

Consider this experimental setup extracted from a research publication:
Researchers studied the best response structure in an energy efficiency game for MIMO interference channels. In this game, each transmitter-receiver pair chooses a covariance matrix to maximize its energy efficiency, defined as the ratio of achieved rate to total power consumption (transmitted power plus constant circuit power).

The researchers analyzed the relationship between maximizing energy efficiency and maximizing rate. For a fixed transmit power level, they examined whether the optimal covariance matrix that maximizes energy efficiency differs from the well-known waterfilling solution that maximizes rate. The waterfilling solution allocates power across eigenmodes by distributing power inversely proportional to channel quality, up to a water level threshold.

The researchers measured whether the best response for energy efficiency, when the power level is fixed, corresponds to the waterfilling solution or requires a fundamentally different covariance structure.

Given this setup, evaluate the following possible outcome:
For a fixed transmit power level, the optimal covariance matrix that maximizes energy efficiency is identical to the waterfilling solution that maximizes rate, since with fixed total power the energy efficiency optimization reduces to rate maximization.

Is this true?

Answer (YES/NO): YES